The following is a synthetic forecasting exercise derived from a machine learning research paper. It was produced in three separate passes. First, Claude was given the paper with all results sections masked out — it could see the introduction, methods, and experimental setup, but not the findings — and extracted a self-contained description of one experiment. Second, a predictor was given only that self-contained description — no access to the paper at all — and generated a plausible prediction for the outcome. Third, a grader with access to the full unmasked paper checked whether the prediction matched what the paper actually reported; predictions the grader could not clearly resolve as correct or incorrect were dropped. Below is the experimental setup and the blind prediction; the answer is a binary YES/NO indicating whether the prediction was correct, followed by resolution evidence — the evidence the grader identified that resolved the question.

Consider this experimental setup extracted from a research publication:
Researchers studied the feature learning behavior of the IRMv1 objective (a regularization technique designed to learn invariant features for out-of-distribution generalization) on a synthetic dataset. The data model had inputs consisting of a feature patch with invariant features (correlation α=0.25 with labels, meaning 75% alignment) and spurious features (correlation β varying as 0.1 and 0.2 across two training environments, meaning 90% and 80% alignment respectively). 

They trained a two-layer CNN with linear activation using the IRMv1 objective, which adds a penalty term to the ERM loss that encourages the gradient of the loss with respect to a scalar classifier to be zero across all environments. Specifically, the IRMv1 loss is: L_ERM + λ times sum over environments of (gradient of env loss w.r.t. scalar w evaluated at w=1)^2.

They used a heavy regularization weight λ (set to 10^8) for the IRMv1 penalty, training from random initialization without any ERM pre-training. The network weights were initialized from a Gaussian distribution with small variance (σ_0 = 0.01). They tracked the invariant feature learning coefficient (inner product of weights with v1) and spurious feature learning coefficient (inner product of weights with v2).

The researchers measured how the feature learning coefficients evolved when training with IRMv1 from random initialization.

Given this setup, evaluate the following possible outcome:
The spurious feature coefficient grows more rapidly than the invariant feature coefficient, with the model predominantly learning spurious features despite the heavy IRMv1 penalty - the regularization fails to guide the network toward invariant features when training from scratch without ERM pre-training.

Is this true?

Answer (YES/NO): NO